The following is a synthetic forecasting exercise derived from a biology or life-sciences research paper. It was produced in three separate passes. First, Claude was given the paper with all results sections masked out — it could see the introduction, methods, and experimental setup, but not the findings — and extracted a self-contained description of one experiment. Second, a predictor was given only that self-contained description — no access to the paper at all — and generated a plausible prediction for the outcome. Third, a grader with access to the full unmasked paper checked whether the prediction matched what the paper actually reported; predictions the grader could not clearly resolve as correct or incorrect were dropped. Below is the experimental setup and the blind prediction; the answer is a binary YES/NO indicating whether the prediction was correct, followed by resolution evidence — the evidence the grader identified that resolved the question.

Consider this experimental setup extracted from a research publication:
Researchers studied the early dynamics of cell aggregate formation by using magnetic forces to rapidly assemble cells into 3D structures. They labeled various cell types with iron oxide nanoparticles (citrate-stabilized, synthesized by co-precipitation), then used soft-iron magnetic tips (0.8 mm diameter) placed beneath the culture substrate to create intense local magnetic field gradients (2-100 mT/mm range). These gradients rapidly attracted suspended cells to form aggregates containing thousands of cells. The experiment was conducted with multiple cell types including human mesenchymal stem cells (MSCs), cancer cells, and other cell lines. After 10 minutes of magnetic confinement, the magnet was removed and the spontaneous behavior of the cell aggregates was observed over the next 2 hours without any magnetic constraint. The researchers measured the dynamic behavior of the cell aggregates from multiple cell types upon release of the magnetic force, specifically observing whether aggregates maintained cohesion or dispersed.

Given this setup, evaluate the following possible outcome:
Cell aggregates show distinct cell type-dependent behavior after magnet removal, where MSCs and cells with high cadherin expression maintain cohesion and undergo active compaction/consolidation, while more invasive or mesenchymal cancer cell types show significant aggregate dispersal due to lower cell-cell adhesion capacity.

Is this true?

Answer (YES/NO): NO